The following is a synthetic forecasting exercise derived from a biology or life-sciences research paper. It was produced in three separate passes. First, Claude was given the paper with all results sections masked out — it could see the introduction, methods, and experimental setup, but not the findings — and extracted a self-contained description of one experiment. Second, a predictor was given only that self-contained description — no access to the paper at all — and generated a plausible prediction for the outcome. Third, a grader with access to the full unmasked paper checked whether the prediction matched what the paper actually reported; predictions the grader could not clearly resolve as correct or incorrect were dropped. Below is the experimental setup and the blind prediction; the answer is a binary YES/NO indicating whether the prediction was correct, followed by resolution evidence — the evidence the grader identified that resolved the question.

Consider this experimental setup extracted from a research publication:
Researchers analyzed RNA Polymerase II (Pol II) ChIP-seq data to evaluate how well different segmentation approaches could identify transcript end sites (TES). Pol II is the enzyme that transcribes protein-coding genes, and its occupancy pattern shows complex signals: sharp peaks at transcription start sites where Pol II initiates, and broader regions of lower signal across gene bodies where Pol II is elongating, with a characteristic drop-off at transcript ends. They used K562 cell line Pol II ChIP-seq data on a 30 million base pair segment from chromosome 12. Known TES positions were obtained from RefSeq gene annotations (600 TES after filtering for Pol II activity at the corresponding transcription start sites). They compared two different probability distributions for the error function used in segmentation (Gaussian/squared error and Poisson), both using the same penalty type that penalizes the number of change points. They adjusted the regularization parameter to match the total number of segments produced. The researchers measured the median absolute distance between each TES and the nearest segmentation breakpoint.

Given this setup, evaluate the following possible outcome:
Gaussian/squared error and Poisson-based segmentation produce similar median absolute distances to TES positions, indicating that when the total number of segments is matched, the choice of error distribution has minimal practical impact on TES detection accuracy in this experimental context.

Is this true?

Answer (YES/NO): NO